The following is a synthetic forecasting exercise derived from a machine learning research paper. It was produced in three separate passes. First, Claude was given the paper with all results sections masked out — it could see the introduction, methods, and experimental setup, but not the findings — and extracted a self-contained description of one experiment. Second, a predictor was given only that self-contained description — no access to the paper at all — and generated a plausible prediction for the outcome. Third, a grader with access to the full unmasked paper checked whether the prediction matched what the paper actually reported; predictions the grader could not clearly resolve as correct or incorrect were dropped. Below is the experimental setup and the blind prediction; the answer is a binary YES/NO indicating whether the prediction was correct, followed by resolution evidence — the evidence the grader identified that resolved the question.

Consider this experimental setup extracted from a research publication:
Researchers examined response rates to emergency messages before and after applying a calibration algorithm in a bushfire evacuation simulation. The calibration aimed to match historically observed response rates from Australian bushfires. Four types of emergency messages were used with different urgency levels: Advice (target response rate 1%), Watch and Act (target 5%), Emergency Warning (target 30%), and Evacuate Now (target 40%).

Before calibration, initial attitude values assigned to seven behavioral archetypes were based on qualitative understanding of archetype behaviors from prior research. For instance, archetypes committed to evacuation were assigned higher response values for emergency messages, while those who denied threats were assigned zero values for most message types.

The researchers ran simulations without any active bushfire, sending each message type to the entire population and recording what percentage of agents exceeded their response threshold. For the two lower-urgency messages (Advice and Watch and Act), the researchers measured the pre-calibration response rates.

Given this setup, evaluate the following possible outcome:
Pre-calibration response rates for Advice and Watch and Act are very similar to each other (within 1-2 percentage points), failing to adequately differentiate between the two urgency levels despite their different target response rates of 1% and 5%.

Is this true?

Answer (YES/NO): YES